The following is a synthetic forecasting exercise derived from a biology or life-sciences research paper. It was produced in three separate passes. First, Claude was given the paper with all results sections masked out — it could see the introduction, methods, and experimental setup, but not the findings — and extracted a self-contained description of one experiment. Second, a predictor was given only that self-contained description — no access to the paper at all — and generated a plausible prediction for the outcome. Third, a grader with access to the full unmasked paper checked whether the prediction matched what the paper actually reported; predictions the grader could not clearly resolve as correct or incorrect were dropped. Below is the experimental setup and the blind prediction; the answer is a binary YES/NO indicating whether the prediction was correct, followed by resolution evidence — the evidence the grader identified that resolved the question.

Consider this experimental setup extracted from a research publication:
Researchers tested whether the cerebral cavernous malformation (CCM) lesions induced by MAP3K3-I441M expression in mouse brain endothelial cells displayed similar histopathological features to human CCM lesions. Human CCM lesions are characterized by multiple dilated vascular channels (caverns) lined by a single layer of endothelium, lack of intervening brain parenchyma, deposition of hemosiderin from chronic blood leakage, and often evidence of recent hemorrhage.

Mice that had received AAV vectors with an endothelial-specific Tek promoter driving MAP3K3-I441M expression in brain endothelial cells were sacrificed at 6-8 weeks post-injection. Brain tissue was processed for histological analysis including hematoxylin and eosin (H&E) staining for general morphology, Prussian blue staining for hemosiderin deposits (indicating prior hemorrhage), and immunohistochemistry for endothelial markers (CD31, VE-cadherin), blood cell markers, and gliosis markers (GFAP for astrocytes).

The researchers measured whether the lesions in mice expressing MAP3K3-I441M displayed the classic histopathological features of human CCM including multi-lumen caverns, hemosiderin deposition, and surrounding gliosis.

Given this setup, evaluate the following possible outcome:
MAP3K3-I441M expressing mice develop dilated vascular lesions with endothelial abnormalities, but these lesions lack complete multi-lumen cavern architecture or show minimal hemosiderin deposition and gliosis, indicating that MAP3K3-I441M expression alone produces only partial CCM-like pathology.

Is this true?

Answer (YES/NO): NO